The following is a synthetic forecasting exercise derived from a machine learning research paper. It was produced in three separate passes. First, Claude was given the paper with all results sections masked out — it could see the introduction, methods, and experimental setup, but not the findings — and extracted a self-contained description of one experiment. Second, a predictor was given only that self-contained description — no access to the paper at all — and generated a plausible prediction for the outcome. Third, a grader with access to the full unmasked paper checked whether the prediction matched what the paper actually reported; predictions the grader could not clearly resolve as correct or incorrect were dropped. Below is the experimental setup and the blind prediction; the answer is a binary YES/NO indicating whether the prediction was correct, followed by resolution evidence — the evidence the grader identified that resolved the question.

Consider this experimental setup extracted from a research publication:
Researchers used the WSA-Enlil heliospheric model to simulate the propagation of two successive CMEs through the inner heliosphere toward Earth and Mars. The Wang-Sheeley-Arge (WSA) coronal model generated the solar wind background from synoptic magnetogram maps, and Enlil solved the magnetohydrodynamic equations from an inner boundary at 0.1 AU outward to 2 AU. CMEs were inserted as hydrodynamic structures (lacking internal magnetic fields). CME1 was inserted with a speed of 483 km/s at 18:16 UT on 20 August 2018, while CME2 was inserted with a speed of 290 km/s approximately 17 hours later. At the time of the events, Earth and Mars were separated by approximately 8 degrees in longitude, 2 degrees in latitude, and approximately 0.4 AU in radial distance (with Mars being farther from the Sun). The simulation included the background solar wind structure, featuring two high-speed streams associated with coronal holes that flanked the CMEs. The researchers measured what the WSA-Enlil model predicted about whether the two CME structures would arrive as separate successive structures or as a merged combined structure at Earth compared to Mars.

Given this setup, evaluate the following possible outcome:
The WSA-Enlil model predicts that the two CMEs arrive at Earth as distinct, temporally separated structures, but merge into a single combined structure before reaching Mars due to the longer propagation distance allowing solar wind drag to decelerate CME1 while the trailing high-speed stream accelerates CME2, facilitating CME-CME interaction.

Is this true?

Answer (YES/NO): YES